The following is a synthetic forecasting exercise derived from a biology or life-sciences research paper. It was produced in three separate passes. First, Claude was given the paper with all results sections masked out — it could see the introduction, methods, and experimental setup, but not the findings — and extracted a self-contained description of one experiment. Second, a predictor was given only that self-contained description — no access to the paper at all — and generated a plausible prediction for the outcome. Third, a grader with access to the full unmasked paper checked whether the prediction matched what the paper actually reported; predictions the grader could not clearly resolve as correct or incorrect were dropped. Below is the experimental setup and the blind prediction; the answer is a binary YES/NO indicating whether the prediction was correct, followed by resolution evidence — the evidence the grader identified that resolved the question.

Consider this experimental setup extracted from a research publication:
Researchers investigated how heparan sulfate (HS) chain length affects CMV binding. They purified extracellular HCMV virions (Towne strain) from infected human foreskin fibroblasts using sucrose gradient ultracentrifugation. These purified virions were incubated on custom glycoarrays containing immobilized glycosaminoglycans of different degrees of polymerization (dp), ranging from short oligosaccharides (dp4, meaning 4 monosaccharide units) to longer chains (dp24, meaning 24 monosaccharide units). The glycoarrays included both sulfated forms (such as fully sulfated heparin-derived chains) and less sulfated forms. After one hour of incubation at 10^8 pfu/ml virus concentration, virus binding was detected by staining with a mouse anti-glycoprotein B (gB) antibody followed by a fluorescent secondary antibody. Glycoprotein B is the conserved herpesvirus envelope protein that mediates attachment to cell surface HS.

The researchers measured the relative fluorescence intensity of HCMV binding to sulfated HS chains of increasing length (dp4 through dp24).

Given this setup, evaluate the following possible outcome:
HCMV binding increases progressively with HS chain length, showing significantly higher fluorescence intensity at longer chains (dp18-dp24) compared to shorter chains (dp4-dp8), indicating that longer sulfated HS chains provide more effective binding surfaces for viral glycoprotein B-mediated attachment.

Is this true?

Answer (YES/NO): YES